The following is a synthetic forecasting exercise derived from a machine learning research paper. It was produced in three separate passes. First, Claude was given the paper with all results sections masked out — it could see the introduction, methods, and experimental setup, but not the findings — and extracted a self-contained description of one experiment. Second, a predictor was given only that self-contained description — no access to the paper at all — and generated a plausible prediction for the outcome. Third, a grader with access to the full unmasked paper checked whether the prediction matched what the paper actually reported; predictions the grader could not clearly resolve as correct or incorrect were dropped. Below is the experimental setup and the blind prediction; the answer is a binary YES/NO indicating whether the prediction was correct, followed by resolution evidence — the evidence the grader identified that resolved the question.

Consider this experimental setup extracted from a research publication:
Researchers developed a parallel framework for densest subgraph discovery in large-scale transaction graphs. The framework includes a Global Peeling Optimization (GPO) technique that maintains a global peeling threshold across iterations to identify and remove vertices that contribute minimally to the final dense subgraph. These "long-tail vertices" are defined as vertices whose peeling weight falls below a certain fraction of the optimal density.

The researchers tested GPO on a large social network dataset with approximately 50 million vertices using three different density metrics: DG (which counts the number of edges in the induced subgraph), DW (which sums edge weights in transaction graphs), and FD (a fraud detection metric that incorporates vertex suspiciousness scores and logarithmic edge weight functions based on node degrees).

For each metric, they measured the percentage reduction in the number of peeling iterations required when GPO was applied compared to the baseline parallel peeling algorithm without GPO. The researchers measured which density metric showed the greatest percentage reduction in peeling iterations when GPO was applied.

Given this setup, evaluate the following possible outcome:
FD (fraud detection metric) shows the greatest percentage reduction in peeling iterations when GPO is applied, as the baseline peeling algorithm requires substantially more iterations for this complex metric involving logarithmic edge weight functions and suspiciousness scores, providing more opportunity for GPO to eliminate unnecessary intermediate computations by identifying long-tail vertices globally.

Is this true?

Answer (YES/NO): NO